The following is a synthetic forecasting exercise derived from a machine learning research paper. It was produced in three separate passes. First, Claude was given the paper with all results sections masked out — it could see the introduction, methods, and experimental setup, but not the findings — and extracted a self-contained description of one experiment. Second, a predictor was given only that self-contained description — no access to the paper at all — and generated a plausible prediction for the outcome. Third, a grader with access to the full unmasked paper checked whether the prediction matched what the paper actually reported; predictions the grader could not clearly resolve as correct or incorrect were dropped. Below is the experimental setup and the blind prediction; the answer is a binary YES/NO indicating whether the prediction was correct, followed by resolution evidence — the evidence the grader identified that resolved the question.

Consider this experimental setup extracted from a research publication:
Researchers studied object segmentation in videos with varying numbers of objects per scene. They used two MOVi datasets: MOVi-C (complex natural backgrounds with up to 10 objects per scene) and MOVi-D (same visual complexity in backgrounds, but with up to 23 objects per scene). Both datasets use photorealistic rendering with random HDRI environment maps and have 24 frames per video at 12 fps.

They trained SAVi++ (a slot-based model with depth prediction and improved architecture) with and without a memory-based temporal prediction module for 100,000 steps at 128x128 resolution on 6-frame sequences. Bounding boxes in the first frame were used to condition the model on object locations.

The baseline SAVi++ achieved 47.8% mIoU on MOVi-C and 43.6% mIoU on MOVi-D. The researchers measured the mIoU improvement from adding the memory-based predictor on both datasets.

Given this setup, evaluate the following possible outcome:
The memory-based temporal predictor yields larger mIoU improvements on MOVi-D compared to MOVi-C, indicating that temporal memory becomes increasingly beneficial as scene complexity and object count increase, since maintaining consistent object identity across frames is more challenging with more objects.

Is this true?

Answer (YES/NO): YES